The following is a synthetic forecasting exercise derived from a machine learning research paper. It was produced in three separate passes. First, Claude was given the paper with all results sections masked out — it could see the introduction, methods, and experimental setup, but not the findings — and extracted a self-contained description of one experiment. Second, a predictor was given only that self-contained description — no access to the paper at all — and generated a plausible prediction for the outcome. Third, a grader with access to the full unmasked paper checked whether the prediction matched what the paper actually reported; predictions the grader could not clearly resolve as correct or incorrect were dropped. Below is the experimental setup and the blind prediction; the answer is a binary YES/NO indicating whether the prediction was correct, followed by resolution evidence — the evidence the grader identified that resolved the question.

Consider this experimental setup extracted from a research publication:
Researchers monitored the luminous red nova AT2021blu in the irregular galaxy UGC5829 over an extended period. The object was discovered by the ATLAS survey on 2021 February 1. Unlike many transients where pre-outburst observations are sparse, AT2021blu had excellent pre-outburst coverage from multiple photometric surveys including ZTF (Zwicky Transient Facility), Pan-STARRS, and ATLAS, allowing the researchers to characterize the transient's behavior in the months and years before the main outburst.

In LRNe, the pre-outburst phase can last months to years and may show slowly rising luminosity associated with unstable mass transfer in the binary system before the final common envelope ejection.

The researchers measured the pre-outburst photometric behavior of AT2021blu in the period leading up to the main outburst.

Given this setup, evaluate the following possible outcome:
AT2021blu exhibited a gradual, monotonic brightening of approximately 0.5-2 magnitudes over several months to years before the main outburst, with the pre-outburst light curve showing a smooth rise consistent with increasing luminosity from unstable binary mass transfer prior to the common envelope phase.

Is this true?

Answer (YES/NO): NO